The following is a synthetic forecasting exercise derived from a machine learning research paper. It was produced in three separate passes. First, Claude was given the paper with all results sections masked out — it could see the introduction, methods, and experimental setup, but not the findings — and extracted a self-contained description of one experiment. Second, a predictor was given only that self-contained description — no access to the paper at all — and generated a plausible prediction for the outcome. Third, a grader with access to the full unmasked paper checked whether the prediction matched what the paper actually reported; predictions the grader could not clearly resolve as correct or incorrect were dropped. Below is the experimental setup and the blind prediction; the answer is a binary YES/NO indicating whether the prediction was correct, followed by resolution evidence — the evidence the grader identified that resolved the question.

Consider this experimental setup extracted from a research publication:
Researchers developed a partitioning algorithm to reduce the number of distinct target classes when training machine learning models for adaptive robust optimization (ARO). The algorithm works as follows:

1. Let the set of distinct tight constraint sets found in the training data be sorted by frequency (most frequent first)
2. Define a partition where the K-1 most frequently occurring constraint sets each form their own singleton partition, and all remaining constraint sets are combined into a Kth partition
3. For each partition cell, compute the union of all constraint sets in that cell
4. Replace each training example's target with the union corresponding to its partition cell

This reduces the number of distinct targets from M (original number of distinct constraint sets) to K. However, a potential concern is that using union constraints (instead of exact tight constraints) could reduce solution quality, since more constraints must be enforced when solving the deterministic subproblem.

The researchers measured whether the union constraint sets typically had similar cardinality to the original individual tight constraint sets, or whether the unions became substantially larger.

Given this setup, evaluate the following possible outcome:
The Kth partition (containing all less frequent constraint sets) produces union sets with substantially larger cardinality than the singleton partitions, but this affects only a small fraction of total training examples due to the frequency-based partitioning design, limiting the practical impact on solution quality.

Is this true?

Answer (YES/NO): NO